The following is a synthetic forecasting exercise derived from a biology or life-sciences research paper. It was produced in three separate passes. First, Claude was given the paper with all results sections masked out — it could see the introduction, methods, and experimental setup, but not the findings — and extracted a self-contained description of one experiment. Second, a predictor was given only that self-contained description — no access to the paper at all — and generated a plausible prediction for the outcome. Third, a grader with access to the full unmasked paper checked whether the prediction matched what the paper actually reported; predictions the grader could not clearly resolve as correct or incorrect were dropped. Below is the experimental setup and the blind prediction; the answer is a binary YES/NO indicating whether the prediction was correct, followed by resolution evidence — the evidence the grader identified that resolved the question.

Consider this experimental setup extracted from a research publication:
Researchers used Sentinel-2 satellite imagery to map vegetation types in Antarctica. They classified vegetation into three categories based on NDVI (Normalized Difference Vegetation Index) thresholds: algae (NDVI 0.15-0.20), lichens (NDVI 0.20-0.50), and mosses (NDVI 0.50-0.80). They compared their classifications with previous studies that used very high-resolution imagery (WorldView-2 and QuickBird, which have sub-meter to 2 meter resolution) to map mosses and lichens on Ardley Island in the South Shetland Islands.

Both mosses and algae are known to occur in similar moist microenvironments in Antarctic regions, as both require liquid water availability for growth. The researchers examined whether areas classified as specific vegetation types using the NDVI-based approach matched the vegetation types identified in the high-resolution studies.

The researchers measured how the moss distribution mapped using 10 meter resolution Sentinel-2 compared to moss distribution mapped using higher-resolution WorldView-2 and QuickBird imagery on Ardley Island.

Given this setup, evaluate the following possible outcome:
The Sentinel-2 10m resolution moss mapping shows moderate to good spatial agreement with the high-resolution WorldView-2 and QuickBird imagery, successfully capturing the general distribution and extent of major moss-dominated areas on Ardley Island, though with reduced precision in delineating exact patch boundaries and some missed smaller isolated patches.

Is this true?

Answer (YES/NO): NO